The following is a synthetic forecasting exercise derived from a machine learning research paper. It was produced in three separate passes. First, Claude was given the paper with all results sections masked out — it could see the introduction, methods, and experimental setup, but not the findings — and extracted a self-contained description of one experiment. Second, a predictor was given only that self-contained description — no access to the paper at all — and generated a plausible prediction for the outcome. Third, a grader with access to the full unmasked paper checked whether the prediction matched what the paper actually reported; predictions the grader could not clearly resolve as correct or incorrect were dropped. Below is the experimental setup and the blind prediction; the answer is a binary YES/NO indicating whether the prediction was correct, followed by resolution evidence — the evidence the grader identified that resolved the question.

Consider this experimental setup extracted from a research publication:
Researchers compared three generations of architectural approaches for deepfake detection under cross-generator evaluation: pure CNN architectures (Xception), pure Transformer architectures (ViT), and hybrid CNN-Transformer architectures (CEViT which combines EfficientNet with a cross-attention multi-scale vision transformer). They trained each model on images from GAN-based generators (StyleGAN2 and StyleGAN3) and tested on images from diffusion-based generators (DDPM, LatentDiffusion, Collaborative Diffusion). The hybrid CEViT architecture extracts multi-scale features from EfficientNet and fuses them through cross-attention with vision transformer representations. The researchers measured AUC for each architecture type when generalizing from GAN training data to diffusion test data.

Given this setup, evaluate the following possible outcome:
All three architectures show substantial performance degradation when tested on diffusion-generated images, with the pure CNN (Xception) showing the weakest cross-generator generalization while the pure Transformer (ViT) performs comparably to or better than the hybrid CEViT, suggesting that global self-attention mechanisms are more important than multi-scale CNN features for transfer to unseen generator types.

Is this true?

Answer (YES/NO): NO